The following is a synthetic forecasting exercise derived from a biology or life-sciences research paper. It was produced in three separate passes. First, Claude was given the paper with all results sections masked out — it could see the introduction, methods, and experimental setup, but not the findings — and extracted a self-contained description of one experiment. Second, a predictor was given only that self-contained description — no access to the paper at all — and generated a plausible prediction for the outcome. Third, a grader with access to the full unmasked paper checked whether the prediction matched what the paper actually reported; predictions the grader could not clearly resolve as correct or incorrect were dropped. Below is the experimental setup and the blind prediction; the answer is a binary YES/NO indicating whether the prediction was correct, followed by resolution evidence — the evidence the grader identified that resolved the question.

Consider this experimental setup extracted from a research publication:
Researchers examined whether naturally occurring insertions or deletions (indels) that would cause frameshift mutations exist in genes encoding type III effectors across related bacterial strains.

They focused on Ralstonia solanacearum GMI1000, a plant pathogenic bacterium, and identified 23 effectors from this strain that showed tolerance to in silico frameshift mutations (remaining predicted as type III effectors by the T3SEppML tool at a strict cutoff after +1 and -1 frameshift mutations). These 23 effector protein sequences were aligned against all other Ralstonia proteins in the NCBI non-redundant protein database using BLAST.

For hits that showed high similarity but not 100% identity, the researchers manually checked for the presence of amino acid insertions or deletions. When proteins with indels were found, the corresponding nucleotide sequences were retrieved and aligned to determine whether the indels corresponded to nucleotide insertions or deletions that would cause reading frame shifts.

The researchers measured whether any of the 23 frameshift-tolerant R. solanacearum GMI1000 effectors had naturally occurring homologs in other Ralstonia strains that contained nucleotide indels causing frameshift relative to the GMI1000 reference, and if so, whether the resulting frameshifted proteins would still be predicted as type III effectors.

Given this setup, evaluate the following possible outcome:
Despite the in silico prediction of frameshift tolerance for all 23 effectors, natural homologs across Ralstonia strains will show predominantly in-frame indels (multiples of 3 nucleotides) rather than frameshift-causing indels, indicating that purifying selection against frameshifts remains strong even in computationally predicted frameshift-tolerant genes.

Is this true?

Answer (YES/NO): NO